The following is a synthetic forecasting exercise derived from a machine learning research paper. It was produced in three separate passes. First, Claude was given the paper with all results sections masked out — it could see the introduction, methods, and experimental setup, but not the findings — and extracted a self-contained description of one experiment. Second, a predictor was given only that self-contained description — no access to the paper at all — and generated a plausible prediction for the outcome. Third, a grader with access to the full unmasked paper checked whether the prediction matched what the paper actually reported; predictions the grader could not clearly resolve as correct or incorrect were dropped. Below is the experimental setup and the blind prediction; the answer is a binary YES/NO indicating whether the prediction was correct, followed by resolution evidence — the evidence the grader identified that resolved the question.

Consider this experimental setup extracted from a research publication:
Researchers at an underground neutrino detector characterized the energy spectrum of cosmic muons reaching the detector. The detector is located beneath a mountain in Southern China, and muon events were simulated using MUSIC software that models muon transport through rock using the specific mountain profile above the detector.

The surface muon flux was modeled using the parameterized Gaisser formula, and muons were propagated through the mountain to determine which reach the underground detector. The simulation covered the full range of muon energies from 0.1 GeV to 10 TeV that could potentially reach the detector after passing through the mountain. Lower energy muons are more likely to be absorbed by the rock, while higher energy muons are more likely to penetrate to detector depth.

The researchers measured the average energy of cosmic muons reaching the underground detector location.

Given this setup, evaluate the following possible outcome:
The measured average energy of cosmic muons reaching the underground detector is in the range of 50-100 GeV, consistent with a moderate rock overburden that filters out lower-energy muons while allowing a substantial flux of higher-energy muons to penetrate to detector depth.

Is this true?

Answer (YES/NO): NO